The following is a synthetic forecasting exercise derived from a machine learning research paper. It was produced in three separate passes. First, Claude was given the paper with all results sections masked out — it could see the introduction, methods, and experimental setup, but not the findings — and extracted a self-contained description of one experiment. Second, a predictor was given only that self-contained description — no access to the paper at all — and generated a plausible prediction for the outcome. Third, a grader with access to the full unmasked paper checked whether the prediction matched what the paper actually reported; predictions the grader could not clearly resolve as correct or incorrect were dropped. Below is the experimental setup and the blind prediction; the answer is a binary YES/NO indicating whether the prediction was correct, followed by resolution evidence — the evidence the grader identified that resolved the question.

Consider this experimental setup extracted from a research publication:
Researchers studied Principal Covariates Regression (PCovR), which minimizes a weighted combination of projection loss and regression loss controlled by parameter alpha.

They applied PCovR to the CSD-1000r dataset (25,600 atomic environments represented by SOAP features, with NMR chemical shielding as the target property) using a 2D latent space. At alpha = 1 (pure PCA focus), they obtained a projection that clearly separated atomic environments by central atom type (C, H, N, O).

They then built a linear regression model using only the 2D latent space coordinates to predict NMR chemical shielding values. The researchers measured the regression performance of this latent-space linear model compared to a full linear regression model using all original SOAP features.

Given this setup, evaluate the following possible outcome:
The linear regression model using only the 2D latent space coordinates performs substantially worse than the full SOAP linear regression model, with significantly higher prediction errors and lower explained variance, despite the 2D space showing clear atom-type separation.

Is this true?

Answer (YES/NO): YES